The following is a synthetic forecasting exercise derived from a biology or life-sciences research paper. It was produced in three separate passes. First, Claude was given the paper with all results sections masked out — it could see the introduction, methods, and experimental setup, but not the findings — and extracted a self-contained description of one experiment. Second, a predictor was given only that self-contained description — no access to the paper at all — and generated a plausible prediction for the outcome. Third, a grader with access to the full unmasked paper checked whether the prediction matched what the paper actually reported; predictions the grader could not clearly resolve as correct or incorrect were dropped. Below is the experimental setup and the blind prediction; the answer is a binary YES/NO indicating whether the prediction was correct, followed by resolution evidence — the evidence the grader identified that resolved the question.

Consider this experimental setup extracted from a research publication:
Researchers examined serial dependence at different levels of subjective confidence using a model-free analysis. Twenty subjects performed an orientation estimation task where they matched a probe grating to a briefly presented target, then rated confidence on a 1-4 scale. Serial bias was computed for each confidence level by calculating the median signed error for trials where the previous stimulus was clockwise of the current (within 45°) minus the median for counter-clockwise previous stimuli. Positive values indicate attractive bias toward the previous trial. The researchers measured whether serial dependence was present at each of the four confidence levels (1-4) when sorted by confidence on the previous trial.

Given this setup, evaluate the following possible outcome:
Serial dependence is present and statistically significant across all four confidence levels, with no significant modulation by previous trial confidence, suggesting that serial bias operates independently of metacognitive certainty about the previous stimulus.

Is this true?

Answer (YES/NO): NO